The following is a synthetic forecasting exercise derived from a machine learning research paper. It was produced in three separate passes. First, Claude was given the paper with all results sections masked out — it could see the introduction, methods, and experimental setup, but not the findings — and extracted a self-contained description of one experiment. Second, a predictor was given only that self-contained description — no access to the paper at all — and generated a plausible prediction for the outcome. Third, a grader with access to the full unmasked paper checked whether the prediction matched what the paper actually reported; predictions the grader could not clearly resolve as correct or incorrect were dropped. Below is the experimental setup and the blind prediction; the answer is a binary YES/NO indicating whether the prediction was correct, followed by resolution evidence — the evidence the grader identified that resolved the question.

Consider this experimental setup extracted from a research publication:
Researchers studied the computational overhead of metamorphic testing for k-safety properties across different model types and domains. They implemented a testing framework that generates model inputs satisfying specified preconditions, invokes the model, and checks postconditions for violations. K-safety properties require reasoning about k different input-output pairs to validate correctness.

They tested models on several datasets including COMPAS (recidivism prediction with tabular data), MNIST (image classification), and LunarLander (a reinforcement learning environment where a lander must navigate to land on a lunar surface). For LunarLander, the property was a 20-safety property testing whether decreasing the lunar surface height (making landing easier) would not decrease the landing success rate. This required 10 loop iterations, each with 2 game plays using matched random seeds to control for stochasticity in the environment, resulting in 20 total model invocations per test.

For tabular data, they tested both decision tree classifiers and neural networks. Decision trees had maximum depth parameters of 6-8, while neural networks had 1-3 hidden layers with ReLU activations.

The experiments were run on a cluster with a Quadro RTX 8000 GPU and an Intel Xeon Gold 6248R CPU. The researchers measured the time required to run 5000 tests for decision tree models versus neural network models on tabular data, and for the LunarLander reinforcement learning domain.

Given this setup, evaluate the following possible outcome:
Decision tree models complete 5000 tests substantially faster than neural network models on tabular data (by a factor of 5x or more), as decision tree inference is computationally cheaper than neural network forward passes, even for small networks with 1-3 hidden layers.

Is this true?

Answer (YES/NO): YES